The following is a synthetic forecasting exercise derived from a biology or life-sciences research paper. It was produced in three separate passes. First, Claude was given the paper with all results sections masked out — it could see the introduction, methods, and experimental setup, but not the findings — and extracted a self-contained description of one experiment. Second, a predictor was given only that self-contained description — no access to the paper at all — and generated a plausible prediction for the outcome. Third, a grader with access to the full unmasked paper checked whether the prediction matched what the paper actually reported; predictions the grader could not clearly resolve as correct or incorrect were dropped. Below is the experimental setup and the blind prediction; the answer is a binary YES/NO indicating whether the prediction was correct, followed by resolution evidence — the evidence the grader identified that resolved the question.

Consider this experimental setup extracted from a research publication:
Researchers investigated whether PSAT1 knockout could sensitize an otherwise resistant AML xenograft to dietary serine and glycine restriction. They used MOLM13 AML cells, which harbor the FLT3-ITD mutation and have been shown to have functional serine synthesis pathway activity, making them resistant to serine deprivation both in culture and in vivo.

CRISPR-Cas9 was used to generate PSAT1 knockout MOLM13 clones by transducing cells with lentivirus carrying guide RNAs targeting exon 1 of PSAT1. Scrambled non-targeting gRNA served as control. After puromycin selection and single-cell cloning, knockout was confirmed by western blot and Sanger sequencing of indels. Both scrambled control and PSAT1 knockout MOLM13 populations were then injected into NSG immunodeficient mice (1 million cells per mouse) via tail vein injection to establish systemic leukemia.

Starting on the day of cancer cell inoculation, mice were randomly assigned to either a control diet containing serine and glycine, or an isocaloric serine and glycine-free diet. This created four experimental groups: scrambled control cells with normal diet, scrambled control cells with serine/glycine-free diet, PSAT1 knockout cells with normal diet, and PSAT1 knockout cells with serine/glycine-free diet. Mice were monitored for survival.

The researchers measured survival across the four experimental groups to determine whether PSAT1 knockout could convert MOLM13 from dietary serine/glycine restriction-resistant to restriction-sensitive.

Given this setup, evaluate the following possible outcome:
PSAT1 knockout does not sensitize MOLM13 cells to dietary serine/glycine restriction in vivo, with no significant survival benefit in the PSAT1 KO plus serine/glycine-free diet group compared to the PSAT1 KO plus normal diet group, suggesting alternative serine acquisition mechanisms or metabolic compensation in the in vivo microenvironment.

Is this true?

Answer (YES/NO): NO